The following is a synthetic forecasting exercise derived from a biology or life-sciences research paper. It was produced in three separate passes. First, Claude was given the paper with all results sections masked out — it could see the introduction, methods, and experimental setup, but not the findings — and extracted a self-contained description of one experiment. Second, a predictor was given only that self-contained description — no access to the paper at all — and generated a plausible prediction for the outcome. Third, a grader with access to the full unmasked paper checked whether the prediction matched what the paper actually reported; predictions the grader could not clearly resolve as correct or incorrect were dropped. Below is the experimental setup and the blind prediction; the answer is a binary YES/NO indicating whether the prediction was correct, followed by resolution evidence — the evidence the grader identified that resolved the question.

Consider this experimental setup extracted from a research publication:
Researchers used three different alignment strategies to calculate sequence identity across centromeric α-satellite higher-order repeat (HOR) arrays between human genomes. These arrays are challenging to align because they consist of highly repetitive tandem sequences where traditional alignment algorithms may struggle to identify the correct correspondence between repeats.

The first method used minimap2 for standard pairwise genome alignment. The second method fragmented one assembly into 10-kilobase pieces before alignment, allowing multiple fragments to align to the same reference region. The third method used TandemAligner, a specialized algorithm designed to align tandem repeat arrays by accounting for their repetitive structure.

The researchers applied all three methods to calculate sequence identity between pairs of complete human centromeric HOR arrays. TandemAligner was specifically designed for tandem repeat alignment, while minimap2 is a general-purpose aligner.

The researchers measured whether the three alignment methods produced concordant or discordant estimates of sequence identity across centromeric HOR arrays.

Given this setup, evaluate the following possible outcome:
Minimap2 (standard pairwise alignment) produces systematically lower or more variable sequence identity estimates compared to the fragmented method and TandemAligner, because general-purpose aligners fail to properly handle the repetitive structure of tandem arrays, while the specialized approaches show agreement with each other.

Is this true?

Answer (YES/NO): NO